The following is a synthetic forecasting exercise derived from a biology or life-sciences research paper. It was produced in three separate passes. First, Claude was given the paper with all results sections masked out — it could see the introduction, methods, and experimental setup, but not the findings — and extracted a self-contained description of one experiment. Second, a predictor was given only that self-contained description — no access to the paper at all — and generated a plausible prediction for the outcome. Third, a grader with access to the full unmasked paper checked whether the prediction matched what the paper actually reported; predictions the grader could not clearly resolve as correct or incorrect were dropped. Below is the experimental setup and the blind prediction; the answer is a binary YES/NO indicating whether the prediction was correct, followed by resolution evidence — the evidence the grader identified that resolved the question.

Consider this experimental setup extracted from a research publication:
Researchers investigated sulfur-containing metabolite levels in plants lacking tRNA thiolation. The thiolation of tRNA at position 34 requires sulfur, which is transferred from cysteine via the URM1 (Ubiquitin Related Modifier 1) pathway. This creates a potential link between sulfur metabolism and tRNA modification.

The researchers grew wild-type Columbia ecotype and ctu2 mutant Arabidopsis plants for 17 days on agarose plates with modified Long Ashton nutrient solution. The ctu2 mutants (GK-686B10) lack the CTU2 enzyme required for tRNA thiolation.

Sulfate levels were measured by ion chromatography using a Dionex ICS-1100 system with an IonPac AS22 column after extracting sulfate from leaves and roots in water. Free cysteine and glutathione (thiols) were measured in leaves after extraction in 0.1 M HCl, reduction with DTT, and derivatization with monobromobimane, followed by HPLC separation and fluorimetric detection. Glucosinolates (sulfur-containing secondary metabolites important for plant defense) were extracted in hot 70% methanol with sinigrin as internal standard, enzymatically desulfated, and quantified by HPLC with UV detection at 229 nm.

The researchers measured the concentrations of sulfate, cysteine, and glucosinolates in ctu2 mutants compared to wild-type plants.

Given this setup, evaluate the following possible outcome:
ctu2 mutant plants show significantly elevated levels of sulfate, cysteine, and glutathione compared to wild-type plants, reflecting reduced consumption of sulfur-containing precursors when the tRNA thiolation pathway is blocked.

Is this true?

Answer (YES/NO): NO